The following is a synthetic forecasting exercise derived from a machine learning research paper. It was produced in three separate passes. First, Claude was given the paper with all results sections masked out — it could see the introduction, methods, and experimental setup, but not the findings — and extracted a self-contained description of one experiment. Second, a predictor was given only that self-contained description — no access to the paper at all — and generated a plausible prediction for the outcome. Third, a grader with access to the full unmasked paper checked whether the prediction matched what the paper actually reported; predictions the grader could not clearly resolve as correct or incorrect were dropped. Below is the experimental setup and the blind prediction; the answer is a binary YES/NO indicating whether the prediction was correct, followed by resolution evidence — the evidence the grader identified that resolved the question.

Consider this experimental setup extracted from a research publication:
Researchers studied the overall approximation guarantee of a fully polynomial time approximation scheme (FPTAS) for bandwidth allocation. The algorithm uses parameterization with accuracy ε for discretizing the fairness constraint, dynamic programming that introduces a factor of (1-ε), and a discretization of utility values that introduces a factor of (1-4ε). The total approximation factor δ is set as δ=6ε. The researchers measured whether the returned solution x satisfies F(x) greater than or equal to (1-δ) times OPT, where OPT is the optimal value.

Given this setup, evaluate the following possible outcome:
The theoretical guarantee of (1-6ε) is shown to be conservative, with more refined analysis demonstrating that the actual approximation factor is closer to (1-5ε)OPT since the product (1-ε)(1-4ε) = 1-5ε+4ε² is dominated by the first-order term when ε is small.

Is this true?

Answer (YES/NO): NO